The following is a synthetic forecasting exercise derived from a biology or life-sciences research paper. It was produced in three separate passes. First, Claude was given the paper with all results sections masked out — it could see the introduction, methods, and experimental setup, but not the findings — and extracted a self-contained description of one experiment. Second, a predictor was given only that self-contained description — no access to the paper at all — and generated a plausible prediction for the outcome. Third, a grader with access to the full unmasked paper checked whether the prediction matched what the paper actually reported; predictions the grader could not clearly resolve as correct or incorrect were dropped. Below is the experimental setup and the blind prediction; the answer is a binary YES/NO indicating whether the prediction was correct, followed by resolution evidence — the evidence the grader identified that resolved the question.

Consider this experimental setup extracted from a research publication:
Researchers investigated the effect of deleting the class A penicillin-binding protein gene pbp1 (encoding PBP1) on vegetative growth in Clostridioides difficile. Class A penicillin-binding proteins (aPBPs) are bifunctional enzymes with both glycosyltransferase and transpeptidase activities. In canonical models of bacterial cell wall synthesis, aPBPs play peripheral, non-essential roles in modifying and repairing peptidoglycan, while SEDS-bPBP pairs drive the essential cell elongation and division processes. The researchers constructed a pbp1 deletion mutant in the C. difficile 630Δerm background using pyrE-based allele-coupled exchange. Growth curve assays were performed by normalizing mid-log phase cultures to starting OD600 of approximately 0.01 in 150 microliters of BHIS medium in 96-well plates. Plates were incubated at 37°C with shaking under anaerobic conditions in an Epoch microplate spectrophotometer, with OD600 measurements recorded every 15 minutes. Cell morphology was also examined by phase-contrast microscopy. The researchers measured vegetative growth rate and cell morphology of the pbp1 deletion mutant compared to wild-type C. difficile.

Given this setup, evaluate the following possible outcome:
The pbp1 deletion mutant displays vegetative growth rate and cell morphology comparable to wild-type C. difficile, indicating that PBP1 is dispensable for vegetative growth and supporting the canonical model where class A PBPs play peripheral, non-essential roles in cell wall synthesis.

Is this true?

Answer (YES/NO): NO